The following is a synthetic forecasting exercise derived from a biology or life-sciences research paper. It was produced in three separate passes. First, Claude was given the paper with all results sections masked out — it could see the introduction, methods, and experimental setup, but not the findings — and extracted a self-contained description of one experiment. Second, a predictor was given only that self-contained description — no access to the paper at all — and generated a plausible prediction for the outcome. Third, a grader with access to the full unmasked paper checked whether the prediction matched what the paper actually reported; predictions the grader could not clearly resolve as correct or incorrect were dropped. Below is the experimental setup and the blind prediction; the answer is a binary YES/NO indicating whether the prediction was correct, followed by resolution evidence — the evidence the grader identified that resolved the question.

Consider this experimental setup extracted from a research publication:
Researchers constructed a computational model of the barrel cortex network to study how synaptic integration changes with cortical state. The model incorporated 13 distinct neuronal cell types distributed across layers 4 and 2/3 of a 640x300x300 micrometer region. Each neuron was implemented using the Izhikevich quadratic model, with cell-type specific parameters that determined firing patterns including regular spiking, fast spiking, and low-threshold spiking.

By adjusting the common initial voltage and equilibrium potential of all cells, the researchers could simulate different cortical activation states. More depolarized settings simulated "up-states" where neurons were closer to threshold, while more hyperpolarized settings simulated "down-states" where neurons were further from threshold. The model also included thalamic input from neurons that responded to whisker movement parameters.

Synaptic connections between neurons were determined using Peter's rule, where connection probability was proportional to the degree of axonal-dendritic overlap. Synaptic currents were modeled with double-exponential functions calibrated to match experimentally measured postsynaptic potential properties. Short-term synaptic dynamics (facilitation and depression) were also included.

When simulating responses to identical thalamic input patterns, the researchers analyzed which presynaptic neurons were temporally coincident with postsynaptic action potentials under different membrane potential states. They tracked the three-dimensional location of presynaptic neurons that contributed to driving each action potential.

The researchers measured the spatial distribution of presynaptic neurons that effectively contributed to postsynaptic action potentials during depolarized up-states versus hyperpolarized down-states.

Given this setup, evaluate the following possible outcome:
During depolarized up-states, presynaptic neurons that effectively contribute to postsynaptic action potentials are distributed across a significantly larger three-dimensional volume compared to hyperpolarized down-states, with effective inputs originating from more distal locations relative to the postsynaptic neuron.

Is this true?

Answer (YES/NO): NO